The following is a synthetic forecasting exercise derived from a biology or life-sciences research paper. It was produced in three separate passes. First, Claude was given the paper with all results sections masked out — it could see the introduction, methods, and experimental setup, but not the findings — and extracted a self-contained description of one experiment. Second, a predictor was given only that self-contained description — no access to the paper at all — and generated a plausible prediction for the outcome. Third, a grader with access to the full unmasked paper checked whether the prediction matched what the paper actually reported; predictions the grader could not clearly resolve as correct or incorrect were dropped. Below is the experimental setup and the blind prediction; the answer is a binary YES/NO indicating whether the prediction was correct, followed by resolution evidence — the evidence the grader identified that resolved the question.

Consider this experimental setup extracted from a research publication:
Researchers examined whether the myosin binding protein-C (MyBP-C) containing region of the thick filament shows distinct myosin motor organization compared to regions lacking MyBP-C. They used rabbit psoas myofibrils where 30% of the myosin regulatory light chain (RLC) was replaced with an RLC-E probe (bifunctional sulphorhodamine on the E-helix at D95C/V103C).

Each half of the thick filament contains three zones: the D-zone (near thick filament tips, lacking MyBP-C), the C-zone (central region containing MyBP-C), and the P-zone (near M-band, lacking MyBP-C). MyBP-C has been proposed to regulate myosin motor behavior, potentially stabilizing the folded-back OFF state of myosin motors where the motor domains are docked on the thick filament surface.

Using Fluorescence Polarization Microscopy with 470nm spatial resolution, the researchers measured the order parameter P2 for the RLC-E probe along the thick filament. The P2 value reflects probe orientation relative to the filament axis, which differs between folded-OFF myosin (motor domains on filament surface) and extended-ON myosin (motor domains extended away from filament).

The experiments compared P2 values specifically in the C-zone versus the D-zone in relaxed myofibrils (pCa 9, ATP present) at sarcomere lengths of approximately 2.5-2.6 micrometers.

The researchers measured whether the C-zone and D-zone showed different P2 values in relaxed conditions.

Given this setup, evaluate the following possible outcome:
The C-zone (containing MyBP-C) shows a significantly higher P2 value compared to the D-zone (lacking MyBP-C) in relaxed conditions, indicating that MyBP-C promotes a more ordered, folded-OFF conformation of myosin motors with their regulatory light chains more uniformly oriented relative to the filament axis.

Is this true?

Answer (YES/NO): YES